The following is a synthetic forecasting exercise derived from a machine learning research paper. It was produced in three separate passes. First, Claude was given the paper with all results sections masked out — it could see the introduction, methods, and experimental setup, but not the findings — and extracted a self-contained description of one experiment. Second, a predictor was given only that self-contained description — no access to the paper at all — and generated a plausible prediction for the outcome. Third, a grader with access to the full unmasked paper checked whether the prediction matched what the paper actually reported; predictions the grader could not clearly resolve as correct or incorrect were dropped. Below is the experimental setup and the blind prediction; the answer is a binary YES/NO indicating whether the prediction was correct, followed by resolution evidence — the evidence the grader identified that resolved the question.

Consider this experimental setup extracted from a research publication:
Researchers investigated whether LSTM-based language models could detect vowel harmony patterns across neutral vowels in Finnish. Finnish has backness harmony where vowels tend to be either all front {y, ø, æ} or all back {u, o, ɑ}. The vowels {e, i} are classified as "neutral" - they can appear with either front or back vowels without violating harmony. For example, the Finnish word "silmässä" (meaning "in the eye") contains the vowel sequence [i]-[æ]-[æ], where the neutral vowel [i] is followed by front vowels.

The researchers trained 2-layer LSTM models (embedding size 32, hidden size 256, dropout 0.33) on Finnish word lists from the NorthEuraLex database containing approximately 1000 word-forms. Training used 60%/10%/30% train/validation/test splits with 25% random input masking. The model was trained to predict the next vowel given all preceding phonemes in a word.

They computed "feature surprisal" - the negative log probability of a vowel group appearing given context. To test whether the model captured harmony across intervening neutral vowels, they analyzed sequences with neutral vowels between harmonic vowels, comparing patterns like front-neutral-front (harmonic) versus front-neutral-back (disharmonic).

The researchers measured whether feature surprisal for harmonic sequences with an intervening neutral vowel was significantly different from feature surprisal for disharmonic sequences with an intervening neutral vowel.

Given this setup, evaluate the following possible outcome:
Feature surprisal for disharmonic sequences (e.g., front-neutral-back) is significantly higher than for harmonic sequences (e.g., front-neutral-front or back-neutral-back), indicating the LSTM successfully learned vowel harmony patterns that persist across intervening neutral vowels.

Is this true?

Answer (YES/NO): YES